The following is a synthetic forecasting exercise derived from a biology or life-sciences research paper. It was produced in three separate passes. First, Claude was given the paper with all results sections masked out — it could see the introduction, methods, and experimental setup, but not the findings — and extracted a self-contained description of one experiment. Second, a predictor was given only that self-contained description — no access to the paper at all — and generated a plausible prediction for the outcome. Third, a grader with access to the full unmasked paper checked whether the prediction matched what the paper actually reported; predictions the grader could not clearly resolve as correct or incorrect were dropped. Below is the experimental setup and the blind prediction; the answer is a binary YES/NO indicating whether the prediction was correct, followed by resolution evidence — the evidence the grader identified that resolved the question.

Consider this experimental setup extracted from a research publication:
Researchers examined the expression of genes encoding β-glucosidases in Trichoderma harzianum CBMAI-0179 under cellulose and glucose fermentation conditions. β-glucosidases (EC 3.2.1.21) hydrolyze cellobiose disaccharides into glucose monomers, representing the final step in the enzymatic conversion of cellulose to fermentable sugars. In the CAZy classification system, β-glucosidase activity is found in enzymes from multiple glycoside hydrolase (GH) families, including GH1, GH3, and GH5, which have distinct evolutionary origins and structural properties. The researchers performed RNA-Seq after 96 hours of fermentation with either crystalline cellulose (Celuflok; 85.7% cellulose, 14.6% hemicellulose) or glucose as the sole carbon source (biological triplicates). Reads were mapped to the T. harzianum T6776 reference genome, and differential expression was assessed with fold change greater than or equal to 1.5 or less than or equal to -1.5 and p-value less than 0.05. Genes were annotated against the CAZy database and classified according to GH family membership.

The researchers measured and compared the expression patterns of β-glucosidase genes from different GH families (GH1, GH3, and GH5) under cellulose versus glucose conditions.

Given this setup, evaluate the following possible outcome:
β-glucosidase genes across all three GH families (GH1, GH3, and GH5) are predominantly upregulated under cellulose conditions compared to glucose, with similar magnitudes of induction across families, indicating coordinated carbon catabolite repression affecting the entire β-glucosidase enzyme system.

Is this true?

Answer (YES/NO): NO